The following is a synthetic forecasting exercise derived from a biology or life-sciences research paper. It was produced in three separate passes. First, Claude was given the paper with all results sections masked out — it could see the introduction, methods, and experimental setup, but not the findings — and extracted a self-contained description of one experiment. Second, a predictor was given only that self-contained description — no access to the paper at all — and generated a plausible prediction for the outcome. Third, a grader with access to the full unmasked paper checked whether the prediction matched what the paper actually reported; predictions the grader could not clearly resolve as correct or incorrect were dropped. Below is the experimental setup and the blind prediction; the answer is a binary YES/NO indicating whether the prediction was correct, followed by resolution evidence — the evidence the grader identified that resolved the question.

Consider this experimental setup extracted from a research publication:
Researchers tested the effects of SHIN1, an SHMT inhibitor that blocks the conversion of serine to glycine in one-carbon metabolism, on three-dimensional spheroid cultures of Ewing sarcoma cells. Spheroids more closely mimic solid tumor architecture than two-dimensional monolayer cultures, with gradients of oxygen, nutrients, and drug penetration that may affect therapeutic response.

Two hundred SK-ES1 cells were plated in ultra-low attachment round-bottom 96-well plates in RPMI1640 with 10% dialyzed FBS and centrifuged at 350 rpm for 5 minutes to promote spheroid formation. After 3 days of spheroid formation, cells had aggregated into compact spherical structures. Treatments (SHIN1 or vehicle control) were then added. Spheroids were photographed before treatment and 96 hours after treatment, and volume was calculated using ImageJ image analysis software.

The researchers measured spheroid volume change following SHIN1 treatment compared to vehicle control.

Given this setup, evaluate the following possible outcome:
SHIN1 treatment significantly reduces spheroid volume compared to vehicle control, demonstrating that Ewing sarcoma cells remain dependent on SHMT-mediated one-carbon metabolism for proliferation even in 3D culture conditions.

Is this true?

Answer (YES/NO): YES